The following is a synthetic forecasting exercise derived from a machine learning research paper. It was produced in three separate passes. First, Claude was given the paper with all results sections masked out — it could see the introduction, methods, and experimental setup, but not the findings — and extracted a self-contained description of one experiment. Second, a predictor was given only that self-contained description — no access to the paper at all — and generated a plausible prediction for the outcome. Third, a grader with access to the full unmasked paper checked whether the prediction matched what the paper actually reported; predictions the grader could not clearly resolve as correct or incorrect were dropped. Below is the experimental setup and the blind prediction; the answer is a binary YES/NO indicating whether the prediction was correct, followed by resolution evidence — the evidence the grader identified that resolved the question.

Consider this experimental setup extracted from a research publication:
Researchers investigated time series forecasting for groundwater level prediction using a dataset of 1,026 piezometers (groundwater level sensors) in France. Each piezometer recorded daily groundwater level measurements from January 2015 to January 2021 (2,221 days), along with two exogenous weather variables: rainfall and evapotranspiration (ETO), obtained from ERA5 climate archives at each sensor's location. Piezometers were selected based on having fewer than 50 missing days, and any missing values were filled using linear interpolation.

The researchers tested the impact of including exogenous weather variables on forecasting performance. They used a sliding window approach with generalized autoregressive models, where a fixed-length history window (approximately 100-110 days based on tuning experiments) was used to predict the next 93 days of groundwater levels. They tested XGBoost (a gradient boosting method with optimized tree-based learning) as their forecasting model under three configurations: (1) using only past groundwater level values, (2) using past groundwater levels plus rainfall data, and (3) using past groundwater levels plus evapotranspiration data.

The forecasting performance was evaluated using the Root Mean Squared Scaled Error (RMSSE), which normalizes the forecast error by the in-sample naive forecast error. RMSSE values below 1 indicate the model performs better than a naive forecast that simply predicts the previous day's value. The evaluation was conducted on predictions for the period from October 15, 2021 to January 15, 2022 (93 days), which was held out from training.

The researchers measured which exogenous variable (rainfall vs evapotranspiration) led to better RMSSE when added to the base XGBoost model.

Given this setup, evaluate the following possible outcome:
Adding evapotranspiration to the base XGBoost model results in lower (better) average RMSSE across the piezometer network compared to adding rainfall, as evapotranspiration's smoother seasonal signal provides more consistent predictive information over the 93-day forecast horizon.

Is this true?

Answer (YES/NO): YES